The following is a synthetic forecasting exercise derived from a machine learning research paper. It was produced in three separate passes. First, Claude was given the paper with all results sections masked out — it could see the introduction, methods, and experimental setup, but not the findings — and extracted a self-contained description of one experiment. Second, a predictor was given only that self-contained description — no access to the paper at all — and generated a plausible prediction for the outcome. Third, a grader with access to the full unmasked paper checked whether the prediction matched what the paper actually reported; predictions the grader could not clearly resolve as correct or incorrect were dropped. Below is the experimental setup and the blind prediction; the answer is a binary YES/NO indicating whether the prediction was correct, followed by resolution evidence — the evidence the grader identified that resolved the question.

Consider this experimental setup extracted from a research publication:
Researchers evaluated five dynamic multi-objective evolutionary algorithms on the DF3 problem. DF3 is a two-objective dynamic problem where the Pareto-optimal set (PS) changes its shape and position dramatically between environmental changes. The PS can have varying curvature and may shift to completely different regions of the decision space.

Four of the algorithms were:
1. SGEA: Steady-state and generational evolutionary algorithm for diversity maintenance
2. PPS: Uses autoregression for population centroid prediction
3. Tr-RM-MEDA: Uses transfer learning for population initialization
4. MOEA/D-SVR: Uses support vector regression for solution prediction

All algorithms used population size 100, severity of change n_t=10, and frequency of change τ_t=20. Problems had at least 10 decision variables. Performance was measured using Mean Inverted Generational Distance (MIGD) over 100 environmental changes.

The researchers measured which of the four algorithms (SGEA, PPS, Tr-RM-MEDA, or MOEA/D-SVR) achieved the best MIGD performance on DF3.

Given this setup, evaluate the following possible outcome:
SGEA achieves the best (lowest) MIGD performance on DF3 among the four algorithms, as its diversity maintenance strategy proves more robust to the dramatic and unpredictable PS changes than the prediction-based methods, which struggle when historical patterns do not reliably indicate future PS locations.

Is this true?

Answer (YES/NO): YES